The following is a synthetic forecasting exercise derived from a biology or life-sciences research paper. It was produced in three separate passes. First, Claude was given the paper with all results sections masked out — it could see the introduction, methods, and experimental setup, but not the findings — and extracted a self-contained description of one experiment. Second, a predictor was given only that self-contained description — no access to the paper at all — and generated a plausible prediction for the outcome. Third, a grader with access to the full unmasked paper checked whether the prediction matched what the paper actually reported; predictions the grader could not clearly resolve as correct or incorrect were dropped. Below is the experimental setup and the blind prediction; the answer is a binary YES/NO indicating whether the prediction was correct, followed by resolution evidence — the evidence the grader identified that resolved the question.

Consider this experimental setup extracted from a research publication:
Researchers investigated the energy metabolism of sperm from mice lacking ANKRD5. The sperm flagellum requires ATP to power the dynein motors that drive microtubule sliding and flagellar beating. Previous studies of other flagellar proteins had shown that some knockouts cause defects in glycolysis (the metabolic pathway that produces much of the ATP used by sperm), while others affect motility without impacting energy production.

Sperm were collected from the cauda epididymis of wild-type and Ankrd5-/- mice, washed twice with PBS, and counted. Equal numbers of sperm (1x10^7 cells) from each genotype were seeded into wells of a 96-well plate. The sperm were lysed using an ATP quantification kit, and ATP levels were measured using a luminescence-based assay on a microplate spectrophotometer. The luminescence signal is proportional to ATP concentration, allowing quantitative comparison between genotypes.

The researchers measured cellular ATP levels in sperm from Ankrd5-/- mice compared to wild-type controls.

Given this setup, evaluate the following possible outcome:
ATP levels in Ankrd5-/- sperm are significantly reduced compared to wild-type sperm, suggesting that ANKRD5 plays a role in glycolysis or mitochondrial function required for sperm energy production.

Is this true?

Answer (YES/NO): NO